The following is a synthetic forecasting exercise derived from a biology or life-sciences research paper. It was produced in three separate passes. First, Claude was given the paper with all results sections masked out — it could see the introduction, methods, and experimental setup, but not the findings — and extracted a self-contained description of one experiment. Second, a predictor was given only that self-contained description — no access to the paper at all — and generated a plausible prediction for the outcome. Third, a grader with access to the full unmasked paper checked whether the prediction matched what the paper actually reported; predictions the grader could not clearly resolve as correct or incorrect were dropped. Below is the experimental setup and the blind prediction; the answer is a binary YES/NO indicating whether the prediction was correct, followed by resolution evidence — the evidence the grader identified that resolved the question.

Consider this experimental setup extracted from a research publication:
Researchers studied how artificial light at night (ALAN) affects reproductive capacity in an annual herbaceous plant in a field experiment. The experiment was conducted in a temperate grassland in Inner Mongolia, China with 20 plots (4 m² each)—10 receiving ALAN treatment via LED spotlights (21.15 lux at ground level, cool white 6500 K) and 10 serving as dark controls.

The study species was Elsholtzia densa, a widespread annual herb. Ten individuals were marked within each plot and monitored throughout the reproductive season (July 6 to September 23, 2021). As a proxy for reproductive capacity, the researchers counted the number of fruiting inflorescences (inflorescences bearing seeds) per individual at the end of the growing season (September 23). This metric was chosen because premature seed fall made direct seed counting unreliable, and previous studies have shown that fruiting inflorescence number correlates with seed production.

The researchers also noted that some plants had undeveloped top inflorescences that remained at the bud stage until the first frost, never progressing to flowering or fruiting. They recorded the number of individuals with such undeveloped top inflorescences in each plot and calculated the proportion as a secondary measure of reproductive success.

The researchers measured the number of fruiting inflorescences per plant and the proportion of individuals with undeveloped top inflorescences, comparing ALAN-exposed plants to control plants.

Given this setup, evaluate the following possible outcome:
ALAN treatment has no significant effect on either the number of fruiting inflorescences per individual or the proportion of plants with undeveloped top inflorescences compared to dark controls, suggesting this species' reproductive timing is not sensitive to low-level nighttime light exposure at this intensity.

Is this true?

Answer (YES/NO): NO